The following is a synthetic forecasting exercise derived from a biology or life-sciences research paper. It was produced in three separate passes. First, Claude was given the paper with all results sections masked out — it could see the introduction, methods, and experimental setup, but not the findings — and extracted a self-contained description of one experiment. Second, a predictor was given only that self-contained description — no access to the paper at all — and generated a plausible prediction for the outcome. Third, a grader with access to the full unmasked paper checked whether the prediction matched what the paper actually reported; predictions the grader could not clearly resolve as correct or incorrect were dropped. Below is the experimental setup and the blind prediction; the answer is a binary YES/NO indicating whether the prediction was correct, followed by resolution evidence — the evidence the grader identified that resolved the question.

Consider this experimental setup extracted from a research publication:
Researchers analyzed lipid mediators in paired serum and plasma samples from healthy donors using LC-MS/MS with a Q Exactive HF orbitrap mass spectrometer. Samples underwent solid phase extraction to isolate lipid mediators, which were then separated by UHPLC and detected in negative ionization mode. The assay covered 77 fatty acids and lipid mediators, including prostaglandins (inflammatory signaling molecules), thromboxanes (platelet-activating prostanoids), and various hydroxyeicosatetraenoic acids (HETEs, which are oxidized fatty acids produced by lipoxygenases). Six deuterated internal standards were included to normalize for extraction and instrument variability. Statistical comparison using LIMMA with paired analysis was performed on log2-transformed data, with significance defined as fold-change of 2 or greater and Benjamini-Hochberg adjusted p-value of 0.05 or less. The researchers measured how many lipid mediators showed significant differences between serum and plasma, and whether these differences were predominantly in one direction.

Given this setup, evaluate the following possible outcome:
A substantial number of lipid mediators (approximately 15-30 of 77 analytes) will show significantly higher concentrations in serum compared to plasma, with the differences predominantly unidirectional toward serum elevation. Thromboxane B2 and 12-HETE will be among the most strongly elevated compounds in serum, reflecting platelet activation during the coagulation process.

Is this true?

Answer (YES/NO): NO